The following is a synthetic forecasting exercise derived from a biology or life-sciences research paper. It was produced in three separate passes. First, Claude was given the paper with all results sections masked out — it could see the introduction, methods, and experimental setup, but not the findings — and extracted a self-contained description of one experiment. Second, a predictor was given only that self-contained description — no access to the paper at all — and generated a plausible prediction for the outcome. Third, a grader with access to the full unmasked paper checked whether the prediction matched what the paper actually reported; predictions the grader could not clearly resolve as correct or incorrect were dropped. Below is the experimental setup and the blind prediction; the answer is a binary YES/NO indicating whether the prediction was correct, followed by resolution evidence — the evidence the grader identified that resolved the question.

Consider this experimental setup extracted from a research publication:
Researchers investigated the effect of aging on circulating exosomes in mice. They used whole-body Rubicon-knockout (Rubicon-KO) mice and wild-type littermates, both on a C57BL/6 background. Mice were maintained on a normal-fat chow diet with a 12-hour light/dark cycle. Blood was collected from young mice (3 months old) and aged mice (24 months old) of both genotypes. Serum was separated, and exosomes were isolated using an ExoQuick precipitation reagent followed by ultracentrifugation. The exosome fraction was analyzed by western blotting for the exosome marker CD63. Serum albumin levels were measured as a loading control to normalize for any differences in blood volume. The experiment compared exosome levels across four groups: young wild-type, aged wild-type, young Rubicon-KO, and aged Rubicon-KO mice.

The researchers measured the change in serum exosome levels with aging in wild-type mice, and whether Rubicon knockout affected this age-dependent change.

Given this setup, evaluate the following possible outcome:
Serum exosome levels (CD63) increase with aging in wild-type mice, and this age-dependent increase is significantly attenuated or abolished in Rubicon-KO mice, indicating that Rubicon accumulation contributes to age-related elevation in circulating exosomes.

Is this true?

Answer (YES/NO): YES